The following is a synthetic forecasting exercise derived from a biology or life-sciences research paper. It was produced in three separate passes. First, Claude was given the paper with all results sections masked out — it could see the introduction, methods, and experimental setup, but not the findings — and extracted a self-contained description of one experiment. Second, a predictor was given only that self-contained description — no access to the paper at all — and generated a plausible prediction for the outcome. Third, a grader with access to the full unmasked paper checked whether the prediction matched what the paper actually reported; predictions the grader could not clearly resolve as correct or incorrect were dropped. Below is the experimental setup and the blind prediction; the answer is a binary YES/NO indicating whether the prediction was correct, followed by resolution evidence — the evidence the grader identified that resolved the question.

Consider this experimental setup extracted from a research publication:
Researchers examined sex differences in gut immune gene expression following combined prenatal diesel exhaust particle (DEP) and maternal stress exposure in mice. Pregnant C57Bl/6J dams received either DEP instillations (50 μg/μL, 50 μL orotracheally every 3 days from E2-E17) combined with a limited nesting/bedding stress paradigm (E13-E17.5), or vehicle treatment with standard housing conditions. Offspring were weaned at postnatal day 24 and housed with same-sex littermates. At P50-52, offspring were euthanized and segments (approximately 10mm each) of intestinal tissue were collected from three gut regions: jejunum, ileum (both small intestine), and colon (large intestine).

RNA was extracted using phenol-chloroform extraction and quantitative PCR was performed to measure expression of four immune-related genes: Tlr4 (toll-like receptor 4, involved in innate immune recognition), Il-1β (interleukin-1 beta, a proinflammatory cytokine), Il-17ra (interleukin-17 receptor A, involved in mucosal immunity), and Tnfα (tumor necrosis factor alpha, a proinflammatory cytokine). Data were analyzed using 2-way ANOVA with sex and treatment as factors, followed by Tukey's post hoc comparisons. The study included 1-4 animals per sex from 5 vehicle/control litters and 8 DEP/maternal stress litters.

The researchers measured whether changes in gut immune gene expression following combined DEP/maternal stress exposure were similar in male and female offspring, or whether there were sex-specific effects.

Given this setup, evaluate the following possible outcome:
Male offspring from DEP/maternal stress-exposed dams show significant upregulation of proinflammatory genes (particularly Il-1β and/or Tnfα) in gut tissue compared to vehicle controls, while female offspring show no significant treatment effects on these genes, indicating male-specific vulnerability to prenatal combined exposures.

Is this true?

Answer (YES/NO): NO